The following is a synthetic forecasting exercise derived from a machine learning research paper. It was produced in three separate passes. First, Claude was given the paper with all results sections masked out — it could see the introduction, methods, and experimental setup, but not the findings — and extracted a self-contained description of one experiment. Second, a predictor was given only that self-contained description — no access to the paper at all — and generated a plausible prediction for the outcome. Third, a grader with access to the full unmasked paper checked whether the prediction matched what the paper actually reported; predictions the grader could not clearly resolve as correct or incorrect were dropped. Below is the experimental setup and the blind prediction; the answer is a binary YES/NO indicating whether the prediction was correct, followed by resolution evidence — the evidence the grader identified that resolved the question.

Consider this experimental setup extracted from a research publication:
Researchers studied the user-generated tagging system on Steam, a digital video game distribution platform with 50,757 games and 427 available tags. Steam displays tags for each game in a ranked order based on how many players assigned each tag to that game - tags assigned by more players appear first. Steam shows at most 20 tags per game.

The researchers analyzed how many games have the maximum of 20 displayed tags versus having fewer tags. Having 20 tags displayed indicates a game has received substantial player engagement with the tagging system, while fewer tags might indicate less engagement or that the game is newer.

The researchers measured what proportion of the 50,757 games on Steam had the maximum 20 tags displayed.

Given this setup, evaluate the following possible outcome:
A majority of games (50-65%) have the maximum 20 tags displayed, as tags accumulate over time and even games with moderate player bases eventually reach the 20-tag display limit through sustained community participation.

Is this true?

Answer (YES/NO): NO